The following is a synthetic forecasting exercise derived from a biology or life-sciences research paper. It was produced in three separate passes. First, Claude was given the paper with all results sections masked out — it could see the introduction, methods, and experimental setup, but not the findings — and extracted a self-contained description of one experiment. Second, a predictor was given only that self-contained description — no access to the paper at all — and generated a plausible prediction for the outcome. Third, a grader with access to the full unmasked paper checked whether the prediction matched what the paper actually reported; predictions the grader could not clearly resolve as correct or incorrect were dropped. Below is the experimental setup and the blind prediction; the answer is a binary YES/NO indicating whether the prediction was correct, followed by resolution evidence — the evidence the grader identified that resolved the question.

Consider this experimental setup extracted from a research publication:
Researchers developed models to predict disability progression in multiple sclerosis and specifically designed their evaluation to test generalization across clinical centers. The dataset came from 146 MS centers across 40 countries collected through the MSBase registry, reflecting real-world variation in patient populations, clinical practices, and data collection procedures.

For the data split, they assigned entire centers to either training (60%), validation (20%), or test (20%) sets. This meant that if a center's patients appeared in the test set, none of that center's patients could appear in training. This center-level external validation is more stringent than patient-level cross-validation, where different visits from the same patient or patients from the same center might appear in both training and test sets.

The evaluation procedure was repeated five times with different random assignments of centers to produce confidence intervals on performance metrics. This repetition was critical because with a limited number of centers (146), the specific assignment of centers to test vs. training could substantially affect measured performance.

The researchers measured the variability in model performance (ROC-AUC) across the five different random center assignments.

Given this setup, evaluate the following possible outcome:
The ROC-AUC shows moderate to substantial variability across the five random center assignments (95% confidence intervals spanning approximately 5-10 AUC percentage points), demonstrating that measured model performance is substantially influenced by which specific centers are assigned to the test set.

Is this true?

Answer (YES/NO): NO